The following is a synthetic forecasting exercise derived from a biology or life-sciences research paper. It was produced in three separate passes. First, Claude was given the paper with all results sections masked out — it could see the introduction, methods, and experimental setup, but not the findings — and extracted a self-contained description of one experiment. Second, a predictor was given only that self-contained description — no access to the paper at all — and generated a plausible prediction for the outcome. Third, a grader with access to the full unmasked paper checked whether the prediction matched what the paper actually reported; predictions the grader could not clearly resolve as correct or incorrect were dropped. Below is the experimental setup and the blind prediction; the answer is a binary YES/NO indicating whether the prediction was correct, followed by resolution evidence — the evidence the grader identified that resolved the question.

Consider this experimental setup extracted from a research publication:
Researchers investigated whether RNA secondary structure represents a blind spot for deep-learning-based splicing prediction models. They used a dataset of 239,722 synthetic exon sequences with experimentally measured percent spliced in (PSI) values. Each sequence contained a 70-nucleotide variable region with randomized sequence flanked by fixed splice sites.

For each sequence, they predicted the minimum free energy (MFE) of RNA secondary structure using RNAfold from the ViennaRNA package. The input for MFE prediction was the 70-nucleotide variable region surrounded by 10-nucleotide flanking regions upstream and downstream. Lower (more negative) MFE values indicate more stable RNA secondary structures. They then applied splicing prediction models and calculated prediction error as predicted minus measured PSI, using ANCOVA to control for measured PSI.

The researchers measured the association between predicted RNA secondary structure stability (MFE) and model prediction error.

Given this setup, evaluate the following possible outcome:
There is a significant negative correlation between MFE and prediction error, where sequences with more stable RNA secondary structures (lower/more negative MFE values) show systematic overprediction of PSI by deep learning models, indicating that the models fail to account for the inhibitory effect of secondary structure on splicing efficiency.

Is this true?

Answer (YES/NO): YES